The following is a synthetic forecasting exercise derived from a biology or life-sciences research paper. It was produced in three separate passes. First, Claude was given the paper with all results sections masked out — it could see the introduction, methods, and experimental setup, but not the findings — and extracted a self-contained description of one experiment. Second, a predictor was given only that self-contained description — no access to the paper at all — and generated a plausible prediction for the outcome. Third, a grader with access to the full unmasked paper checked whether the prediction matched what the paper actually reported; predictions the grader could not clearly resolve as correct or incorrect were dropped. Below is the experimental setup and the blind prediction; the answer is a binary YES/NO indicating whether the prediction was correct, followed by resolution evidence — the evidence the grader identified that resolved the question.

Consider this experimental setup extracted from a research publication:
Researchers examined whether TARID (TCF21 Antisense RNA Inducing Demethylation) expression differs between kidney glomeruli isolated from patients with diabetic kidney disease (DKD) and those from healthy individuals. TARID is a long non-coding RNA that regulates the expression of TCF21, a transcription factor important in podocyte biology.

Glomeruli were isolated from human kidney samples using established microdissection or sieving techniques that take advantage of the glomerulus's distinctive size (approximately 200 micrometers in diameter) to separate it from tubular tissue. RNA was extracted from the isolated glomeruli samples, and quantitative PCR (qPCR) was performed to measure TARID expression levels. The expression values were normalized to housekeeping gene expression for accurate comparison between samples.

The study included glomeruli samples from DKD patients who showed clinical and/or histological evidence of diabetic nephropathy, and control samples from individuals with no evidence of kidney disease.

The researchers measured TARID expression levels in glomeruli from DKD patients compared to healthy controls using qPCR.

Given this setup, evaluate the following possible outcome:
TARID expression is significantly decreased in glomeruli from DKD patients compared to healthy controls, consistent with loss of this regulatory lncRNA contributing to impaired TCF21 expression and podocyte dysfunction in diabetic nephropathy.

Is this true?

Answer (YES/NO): NO